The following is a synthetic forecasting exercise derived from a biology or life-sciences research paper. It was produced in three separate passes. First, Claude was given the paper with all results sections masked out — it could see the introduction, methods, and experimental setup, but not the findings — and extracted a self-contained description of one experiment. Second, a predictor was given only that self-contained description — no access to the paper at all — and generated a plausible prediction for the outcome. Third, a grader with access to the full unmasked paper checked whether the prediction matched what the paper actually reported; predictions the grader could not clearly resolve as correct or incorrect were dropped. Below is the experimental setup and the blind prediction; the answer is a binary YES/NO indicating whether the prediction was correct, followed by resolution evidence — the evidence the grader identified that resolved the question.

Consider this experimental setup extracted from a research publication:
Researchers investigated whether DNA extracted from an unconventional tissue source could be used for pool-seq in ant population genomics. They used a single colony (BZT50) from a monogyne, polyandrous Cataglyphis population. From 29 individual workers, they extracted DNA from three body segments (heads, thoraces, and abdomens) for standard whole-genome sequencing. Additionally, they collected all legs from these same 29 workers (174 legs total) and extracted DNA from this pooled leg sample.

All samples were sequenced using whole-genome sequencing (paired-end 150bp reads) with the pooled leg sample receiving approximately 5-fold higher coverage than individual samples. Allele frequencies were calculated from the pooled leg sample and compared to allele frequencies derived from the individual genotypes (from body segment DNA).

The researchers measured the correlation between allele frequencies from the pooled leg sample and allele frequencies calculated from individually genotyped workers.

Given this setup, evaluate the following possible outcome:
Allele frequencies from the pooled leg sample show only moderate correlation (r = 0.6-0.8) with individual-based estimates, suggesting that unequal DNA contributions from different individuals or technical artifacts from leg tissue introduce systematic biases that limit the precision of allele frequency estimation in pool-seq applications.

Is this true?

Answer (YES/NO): NO